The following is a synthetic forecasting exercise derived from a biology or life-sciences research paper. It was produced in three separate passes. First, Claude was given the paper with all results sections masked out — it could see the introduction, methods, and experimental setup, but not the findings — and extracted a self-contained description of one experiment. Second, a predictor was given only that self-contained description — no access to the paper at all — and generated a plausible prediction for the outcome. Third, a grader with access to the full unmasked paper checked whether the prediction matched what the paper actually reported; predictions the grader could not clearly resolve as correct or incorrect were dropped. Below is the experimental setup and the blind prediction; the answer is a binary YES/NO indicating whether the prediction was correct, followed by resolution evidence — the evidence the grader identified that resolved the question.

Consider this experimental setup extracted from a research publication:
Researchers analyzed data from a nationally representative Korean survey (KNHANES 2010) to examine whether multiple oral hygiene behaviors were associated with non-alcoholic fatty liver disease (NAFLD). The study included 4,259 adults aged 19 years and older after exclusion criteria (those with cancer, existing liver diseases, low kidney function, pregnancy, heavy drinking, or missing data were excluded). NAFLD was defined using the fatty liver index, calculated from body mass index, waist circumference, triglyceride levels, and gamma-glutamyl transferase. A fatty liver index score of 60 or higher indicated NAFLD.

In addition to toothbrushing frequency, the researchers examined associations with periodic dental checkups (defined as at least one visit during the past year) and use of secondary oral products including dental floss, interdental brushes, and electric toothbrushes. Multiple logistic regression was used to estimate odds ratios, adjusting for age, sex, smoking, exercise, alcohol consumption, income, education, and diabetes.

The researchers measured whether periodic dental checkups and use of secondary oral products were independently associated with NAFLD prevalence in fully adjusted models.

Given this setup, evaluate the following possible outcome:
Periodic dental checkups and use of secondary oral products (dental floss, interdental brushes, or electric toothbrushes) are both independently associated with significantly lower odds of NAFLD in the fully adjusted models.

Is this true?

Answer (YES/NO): NO